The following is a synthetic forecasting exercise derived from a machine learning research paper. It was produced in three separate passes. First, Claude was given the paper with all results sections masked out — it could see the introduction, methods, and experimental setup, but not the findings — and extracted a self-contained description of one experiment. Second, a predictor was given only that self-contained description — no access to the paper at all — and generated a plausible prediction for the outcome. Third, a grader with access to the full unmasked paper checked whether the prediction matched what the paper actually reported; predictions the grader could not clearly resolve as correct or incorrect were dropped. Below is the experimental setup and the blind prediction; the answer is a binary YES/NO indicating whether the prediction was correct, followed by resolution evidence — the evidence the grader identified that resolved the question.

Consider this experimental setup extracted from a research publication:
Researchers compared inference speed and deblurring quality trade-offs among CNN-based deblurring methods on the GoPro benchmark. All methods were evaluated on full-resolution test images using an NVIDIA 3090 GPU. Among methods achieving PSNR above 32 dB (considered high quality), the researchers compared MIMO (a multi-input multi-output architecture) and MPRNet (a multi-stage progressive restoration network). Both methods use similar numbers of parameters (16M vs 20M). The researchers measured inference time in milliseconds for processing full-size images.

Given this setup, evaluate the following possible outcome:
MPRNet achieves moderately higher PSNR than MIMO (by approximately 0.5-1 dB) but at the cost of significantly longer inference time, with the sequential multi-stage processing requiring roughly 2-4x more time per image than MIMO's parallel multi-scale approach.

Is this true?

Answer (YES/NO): NO